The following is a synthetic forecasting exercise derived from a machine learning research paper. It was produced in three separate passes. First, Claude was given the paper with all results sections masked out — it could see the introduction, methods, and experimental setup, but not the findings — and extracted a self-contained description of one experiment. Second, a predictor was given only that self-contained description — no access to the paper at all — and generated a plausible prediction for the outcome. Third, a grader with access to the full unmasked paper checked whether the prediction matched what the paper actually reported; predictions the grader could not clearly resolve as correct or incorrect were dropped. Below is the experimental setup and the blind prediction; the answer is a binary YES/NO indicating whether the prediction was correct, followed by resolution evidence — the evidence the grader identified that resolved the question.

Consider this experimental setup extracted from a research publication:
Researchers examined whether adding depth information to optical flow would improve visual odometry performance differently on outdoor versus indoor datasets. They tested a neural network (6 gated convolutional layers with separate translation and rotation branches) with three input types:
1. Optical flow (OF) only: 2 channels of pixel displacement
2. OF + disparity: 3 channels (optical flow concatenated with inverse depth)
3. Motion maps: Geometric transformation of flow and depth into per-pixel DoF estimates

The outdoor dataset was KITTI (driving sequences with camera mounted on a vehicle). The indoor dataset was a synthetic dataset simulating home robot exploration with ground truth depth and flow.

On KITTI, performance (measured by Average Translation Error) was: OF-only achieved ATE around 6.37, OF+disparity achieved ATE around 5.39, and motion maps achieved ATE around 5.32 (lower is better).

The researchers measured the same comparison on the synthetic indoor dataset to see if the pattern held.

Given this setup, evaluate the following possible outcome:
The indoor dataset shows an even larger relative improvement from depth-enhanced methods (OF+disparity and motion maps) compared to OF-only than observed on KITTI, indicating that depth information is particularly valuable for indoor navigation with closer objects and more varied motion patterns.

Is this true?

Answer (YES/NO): NO